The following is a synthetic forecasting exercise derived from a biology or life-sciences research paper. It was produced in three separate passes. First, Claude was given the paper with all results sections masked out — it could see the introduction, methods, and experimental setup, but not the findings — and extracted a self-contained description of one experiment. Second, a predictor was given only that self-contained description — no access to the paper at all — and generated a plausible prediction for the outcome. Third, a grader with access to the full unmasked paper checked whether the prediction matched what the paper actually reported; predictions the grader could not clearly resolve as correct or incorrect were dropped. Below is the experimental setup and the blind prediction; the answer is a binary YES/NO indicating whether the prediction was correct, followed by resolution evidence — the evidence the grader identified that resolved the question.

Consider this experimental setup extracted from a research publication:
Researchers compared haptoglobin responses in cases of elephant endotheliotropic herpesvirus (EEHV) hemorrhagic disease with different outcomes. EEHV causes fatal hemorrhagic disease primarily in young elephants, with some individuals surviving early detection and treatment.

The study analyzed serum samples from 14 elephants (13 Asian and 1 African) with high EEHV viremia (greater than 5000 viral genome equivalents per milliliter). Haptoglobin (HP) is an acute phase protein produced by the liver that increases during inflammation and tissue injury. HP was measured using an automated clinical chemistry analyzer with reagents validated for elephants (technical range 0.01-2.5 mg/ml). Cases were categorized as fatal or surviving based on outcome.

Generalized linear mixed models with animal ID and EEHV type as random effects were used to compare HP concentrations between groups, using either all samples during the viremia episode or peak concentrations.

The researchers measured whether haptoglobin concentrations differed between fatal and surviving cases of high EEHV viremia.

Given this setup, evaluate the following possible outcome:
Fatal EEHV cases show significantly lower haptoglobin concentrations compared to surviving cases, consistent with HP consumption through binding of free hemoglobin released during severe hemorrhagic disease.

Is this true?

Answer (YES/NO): NO